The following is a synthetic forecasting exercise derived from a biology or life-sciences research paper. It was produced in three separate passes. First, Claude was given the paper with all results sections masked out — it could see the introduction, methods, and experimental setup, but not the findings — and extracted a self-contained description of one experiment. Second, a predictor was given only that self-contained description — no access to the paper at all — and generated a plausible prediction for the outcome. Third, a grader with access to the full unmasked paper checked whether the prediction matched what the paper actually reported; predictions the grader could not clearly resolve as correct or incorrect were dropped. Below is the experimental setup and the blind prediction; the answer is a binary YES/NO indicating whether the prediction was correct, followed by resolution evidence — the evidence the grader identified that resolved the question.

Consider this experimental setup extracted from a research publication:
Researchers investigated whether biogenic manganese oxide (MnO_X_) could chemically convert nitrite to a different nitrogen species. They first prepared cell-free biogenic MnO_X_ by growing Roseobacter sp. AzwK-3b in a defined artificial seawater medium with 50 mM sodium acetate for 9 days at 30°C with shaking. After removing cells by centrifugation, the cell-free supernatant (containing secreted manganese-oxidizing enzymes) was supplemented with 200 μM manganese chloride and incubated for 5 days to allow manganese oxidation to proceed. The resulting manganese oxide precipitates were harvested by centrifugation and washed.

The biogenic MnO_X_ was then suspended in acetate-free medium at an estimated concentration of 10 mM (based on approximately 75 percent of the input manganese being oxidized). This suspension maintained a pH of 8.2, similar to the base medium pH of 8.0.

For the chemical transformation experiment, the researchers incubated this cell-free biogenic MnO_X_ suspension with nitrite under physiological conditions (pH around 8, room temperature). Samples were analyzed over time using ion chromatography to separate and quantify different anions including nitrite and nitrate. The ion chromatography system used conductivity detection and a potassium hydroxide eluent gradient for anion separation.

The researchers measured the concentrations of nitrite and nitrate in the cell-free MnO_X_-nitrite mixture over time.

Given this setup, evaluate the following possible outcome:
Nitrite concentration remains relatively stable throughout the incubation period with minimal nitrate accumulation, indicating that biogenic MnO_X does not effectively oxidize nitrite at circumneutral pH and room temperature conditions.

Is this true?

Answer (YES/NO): NO